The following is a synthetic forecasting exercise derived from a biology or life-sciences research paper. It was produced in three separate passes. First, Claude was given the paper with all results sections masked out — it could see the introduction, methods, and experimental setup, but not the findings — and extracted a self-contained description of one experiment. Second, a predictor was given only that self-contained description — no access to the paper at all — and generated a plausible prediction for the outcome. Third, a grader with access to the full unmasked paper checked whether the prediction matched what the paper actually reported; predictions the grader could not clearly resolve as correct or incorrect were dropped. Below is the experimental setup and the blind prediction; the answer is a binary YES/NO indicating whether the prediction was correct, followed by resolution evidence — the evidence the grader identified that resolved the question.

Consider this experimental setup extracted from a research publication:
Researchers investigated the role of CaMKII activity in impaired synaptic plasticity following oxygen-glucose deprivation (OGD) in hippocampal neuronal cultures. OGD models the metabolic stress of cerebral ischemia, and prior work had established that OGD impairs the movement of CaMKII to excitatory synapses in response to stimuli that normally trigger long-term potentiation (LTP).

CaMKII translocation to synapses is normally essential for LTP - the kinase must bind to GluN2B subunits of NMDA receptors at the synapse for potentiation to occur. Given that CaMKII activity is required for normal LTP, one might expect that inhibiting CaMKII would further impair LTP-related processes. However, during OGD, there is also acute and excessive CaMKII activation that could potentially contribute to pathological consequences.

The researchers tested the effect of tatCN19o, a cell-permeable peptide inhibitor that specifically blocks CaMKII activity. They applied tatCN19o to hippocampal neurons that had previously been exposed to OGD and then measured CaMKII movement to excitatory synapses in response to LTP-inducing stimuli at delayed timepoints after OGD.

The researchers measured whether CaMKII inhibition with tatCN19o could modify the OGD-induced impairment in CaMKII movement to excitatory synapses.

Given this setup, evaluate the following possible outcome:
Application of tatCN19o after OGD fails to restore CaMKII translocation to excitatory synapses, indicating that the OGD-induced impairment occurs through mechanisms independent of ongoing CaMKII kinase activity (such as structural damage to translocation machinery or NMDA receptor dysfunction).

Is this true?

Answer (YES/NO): NO